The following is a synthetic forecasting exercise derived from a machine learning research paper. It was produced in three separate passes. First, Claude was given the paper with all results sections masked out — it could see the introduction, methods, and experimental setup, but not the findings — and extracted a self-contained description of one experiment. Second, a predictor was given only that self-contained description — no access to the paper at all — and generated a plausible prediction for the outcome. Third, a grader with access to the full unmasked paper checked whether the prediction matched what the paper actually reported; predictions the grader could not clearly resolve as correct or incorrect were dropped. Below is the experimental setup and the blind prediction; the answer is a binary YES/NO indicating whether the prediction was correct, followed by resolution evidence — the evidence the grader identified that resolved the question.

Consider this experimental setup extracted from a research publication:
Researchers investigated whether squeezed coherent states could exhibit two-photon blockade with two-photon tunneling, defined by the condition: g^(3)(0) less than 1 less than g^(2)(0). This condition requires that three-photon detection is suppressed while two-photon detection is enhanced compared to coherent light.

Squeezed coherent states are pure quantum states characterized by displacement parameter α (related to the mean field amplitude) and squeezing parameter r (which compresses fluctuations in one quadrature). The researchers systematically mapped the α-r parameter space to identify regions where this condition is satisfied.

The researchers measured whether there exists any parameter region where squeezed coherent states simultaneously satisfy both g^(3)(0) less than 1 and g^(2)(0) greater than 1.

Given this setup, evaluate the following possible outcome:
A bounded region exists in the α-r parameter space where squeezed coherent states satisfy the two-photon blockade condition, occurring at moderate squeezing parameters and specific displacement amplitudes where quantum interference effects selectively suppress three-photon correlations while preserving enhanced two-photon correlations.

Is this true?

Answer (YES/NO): NO